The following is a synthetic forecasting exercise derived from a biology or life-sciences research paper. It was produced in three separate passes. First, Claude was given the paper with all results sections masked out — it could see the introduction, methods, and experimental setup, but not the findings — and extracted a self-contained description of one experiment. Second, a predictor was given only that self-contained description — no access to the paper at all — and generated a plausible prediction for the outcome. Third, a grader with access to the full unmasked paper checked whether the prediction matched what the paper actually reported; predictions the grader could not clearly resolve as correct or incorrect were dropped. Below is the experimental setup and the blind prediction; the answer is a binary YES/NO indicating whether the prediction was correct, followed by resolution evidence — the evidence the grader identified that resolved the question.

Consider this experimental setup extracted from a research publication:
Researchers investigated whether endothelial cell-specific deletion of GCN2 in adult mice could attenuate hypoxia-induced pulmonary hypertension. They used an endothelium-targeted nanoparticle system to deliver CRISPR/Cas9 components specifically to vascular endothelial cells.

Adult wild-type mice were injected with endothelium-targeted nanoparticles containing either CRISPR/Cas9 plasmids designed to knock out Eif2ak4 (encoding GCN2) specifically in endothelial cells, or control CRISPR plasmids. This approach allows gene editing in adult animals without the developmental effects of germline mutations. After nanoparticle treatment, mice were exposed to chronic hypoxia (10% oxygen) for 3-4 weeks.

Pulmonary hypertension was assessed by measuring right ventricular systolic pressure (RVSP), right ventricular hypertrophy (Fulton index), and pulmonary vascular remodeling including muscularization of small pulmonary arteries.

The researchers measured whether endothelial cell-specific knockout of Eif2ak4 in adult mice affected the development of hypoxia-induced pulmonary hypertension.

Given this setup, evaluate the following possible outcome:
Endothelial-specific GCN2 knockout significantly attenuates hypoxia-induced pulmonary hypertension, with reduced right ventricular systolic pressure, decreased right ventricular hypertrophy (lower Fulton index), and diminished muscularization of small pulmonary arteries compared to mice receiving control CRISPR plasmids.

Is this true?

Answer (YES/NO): YES